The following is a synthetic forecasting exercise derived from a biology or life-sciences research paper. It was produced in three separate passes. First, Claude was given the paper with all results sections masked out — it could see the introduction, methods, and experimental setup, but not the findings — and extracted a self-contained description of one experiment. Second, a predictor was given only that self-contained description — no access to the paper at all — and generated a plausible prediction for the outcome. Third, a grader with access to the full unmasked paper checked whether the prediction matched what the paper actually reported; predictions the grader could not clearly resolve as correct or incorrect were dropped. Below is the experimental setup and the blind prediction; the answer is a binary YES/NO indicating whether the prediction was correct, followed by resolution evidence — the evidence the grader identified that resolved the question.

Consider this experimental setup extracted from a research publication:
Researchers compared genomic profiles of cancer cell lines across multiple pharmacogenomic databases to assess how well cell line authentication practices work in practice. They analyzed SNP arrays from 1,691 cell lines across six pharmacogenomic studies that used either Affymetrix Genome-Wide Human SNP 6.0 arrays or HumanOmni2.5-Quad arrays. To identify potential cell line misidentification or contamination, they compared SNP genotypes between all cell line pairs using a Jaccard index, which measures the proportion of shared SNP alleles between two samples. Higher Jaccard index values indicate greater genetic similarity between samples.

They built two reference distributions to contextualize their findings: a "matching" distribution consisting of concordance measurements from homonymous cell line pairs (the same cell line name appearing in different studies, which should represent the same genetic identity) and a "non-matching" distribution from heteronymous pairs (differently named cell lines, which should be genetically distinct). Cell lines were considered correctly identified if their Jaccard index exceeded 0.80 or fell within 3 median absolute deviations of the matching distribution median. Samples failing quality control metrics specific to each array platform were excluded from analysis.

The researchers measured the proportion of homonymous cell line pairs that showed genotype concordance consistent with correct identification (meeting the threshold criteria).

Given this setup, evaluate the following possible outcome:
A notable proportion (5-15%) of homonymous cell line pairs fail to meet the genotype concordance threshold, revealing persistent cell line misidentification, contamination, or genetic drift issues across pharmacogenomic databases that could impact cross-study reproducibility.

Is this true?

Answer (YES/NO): NO